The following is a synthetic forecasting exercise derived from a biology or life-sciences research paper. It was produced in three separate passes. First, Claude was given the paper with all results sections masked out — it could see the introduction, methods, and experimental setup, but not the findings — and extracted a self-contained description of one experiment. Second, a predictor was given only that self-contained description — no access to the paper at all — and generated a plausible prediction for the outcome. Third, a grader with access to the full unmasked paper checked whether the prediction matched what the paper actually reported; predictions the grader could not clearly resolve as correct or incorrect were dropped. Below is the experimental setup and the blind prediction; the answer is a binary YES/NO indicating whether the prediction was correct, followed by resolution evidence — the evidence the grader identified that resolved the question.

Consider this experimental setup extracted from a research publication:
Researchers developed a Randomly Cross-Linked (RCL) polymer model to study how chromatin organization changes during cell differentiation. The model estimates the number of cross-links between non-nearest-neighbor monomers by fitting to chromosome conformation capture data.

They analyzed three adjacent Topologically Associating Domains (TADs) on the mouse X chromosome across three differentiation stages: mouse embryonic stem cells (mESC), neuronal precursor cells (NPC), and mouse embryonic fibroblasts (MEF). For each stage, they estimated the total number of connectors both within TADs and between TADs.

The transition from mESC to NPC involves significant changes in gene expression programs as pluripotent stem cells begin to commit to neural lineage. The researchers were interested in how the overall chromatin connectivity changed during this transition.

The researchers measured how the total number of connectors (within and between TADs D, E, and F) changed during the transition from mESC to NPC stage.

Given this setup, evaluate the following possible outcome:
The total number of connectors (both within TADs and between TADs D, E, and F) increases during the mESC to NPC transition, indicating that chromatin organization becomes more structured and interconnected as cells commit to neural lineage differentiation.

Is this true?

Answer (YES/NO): YES